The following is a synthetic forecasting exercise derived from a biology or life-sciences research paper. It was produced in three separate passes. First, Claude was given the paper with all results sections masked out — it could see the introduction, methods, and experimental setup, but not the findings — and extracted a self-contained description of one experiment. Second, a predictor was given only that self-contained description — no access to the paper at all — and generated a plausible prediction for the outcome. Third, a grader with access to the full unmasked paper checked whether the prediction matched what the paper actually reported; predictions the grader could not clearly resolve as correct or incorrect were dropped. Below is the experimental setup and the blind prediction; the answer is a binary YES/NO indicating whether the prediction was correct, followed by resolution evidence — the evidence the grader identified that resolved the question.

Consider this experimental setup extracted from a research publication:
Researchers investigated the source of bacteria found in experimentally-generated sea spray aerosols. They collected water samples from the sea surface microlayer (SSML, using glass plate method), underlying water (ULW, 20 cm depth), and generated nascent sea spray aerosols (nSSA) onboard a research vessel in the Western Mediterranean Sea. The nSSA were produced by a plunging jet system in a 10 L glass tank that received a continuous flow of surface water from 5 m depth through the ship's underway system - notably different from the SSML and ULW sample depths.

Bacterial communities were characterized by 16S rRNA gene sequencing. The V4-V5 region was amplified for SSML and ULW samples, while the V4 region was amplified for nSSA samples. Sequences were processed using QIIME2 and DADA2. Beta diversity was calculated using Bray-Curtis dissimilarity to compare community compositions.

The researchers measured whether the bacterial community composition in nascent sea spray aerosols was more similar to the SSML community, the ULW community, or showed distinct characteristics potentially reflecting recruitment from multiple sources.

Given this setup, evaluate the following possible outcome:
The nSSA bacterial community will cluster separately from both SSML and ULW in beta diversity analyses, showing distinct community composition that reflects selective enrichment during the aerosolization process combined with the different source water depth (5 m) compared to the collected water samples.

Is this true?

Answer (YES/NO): YES